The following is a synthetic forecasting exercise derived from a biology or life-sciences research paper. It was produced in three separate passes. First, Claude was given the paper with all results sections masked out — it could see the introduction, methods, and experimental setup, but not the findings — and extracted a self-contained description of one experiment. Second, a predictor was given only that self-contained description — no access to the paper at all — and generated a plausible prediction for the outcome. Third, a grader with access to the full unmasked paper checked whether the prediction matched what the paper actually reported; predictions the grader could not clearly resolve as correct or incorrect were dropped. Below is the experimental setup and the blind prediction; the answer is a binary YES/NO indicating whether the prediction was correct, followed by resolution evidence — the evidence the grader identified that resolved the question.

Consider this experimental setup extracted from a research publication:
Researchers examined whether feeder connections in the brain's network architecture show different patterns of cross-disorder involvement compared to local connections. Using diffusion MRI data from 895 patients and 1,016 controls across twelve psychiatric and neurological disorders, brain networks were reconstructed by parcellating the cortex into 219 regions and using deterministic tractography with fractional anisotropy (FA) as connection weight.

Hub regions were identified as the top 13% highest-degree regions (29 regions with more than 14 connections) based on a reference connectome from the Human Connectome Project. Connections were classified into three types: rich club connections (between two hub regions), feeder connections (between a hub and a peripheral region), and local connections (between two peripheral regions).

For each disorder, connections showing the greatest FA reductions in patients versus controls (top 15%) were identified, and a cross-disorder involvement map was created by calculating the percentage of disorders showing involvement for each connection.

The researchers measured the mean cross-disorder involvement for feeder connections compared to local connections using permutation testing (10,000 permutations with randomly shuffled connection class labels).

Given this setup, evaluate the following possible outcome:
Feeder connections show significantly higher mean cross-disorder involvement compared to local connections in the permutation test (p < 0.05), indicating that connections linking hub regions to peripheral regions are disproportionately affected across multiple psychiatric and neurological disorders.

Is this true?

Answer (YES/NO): NO